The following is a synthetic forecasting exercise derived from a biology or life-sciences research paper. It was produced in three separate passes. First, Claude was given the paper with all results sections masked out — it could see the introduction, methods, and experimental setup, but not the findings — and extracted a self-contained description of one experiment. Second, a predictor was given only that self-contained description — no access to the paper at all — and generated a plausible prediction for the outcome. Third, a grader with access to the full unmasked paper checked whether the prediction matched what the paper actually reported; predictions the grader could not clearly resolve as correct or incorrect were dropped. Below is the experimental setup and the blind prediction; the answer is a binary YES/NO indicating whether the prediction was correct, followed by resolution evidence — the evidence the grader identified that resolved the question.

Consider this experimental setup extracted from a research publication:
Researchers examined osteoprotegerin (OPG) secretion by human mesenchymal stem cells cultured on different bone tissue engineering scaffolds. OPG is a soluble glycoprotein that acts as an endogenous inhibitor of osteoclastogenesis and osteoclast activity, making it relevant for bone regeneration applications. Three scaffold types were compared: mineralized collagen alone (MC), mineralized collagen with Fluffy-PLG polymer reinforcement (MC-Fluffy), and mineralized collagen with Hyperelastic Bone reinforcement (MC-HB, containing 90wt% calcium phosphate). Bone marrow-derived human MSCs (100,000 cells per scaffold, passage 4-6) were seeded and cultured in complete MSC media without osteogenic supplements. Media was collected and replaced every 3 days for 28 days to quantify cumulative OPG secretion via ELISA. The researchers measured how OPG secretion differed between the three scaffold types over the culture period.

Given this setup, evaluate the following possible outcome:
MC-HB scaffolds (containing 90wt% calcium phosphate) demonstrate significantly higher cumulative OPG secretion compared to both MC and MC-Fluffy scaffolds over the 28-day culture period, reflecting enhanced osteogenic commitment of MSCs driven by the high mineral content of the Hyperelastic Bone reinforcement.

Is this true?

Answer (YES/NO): NO